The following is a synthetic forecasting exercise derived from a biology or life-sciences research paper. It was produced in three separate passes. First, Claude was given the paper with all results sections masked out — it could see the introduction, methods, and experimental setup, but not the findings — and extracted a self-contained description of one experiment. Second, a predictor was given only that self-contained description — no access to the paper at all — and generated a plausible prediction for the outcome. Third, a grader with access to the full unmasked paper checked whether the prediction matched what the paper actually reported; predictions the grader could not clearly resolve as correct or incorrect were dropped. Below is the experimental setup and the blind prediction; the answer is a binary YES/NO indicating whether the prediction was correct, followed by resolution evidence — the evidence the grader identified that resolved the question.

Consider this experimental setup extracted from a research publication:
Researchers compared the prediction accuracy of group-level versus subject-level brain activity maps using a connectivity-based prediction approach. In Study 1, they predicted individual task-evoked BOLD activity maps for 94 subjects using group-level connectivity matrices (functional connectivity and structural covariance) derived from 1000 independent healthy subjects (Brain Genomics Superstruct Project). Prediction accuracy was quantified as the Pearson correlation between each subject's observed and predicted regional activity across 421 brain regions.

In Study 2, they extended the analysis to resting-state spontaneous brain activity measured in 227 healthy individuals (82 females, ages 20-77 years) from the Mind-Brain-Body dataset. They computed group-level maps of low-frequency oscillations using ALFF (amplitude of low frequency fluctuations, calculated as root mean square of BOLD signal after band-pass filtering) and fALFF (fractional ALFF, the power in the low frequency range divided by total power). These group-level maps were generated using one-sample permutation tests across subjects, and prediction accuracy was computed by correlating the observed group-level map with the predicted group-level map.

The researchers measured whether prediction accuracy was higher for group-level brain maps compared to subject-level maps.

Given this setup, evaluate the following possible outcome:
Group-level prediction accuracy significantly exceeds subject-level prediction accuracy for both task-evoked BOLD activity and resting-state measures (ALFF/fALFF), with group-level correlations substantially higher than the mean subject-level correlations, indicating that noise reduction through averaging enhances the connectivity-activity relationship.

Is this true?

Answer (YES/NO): NO